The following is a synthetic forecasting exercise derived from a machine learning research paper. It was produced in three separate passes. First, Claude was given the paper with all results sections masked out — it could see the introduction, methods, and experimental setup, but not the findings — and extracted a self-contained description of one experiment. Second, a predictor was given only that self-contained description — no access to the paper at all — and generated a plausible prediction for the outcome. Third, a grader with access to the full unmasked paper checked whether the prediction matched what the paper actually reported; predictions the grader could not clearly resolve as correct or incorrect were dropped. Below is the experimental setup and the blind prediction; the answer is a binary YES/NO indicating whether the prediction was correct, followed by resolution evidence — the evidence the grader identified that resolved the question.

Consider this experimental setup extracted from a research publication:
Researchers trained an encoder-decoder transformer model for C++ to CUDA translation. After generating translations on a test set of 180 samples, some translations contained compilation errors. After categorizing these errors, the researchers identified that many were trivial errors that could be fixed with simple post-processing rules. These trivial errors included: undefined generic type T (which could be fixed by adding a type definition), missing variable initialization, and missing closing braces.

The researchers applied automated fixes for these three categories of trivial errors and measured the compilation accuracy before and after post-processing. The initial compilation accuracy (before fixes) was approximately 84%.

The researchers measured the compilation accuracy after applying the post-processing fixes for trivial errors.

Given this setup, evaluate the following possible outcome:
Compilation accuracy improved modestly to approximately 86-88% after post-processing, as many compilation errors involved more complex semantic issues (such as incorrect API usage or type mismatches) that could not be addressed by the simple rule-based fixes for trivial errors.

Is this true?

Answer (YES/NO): NO